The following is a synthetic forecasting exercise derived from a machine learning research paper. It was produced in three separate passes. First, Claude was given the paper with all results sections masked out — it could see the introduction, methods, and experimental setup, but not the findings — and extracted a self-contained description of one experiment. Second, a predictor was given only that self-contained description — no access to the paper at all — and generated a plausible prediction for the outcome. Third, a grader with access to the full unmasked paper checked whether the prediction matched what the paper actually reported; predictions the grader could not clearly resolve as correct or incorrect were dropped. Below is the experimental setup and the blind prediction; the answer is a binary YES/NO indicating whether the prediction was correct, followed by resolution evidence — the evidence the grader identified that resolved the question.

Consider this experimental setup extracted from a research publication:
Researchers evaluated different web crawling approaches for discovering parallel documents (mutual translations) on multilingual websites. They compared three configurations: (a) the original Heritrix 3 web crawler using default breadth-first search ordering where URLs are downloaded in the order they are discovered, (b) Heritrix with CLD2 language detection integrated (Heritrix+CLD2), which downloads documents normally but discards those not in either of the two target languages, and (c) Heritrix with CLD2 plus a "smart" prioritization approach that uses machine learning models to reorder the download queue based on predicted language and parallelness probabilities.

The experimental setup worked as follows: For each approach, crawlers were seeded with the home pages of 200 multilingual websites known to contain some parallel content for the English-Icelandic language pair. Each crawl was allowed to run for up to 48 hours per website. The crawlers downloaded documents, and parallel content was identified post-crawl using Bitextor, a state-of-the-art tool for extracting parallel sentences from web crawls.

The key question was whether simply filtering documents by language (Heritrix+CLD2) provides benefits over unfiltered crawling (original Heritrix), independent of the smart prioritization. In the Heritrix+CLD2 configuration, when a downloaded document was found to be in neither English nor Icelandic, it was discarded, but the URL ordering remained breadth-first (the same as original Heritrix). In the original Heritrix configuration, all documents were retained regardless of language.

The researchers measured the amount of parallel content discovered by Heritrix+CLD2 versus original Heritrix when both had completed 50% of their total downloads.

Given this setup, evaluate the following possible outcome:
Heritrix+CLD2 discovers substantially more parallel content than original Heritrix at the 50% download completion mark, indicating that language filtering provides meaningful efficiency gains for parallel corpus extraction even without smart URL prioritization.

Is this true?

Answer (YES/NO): YES